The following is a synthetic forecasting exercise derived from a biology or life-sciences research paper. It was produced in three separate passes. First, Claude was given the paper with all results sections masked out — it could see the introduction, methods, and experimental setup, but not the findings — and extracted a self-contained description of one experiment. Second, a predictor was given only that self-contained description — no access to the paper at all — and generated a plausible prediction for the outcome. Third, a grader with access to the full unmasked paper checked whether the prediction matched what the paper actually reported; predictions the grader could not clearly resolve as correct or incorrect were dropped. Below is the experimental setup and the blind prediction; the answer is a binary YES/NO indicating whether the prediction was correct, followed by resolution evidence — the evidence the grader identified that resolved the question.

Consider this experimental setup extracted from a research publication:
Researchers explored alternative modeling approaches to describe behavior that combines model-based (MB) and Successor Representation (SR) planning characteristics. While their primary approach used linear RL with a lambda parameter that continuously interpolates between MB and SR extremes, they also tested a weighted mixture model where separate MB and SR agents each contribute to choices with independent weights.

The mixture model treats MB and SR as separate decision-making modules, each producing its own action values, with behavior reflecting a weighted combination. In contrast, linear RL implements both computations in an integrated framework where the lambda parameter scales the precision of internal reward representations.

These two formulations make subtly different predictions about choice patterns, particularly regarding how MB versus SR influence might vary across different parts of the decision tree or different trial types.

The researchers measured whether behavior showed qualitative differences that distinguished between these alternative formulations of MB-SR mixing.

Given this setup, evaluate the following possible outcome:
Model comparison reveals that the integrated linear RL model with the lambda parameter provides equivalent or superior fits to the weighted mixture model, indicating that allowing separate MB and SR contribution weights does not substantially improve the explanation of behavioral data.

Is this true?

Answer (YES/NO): YES